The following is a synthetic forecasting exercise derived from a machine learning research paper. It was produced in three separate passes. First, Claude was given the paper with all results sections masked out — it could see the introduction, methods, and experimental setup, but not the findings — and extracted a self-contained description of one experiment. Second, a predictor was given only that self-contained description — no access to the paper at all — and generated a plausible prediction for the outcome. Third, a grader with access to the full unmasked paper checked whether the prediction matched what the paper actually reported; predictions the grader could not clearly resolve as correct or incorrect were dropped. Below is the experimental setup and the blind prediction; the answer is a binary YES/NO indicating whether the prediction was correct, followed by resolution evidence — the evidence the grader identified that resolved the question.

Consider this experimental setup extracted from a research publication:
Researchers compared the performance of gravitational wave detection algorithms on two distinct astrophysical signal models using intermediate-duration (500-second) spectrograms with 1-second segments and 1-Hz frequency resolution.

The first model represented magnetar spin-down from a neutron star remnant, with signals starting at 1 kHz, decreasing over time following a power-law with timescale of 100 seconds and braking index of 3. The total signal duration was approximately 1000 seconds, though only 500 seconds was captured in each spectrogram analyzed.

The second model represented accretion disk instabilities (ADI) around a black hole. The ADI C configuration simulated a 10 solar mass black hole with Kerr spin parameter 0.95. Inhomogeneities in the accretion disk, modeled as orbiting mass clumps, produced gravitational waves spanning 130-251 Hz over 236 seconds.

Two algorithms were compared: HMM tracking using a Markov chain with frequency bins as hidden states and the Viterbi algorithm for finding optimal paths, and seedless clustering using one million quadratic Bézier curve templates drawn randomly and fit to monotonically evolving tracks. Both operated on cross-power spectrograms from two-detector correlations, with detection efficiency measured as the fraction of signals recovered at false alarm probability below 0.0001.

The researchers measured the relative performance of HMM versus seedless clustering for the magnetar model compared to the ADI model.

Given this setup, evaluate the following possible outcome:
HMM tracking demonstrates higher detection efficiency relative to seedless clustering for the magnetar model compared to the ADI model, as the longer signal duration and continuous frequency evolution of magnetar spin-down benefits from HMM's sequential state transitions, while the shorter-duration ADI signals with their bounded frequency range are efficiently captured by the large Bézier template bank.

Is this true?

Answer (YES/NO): YES